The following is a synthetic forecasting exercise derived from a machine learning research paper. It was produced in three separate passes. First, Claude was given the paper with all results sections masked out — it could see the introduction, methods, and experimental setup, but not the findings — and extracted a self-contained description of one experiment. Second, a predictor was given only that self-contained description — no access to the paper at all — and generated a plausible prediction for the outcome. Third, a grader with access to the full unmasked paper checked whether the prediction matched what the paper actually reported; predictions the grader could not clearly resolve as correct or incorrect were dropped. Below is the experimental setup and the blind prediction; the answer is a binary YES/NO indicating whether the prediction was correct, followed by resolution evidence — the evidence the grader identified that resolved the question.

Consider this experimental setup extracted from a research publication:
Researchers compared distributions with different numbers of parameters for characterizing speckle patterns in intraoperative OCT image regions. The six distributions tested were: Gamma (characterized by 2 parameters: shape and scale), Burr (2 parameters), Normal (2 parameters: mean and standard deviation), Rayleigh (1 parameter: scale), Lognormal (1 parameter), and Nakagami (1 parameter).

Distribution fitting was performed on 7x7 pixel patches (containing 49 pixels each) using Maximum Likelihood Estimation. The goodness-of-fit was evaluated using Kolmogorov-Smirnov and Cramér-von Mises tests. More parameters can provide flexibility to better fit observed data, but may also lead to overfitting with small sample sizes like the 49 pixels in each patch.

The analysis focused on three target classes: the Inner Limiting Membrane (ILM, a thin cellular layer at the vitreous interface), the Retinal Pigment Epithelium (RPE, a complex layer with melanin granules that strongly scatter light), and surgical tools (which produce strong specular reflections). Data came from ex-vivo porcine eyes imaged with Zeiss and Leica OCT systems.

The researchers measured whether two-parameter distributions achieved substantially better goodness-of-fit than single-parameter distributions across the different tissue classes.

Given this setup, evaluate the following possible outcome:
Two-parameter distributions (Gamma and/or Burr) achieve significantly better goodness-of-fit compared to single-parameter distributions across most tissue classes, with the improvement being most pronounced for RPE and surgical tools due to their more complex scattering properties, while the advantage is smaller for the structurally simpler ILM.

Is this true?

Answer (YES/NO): NO